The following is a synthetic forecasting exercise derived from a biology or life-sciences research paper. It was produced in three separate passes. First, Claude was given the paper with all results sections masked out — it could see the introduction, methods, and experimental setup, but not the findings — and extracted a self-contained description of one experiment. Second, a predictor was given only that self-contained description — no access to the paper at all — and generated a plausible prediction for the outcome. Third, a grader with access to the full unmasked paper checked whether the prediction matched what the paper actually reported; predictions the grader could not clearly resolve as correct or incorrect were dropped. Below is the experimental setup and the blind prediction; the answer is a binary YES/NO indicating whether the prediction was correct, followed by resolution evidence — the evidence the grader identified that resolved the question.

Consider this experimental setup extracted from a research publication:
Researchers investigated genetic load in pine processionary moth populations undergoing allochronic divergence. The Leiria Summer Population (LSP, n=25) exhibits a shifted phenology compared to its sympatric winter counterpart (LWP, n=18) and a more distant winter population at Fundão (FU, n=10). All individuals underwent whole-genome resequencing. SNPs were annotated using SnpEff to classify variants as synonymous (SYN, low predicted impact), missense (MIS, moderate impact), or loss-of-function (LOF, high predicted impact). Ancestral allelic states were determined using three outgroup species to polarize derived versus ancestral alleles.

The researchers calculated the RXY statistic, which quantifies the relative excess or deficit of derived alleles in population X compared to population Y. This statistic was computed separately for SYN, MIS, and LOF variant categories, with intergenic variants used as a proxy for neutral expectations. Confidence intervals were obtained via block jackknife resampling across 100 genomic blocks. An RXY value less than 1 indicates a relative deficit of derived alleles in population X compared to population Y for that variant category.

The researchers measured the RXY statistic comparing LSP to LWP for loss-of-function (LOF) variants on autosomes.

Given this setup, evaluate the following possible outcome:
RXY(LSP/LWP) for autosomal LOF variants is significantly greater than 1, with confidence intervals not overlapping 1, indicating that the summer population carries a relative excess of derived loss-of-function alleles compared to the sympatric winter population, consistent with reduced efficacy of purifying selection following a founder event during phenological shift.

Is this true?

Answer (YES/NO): NO